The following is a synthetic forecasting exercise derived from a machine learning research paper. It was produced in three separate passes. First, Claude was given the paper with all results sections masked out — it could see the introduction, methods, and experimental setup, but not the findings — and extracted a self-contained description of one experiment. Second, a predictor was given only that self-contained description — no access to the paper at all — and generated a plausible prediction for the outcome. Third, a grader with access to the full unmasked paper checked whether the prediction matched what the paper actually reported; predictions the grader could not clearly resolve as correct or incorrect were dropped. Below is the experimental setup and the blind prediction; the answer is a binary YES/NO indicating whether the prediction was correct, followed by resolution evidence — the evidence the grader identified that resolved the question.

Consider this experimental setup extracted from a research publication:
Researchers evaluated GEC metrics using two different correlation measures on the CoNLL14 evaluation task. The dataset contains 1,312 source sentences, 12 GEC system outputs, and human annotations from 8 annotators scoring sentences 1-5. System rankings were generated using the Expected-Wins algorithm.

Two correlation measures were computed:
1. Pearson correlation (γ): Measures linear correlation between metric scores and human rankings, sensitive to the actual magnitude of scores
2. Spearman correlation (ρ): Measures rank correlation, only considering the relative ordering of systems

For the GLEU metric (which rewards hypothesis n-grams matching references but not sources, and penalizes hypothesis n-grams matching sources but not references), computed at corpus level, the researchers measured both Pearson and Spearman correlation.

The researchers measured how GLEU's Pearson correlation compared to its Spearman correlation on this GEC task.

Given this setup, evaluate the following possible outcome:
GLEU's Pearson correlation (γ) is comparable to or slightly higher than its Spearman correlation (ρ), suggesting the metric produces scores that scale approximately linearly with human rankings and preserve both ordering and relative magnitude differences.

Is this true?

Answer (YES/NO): NO